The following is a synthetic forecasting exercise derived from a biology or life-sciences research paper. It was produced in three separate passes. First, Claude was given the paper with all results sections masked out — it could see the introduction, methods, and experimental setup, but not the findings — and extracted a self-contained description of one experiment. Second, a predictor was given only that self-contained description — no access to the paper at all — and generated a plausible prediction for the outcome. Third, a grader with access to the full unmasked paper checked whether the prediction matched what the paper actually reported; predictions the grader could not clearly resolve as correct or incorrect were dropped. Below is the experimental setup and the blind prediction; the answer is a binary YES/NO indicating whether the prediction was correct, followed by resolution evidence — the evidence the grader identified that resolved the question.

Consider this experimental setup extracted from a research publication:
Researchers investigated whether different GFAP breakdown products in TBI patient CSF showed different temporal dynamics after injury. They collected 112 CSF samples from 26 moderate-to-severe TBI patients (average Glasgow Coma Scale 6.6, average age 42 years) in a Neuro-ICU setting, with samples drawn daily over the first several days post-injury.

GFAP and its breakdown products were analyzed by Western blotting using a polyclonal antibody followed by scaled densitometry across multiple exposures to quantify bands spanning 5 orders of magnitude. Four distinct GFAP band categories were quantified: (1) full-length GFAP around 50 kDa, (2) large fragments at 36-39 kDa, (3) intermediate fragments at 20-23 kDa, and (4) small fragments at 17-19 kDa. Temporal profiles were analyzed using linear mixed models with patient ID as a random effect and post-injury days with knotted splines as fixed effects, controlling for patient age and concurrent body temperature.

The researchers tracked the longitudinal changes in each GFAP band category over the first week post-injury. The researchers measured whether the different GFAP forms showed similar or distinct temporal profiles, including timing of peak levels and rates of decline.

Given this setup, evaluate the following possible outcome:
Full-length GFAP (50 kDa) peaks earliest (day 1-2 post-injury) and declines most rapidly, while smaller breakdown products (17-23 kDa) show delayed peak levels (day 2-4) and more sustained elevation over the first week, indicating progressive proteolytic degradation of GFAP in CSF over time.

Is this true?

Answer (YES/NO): NO